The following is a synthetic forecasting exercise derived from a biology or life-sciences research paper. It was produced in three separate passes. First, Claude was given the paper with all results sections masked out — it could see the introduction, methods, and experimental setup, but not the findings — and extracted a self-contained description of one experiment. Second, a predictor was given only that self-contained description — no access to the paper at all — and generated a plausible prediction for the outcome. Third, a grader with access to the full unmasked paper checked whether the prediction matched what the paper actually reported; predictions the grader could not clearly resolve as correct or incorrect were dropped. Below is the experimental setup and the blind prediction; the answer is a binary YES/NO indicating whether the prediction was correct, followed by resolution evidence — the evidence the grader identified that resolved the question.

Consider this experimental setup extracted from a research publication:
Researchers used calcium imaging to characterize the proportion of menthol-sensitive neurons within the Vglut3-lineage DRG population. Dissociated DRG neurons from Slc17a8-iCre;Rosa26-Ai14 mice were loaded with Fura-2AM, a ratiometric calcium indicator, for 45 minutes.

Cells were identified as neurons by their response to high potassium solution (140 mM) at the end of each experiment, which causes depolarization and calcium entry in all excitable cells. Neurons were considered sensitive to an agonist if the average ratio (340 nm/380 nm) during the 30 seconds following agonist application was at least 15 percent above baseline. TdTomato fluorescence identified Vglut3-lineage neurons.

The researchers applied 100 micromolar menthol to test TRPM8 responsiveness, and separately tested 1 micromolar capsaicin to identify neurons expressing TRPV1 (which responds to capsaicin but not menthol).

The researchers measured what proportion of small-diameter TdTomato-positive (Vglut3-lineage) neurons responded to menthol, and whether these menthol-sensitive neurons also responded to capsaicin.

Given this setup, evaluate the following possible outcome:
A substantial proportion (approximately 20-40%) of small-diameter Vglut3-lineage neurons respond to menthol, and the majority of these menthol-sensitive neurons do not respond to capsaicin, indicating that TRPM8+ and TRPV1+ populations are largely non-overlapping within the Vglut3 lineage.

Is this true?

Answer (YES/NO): NO